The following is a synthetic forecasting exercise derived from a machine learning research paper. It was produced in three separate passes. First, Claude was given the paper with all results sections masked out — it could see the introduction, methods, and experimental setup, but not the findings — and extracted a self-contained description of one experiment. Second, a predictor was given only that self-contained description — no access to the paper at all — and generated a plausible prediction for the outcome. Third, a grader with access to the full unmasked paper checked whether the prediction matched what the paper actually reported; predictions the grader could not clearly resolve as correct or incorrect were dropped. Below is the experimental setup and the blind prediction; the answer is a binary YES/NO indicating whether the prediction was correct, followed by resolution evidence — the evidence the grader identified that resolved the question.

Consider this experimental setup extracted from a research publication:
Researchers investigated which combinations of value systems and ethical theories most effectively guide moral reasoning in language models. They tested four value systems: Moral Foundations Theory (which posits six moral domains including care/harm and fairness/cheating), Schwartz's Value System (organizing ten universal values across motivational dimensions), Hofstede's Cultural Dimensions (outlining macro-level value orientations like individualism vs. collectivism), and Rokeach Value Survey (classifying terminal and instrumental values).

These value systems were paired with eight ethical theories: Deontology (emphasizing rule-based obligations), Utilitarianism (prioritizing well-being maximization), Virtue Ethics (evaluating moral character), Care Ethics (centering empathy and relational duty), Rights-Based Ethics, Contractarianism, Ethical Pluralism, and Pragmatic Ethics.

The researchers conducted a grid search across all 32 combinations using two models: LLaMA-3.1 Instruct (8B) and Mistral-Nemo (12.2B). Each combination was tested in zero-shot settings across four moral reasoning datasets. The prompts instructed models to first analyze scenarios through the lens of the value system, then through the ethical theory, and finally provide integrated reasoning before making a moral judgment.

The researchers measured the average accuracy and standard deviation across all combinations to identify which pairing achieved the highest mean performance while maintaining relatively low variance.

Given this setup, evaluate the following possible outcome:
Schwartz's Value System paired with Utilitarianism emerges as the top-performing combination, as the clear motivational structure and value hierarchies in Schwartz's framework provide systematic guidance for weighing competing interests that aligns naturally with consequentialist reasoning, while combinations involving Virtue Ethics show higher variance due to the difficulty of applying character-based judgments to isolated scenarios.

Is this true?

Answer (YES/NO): NO